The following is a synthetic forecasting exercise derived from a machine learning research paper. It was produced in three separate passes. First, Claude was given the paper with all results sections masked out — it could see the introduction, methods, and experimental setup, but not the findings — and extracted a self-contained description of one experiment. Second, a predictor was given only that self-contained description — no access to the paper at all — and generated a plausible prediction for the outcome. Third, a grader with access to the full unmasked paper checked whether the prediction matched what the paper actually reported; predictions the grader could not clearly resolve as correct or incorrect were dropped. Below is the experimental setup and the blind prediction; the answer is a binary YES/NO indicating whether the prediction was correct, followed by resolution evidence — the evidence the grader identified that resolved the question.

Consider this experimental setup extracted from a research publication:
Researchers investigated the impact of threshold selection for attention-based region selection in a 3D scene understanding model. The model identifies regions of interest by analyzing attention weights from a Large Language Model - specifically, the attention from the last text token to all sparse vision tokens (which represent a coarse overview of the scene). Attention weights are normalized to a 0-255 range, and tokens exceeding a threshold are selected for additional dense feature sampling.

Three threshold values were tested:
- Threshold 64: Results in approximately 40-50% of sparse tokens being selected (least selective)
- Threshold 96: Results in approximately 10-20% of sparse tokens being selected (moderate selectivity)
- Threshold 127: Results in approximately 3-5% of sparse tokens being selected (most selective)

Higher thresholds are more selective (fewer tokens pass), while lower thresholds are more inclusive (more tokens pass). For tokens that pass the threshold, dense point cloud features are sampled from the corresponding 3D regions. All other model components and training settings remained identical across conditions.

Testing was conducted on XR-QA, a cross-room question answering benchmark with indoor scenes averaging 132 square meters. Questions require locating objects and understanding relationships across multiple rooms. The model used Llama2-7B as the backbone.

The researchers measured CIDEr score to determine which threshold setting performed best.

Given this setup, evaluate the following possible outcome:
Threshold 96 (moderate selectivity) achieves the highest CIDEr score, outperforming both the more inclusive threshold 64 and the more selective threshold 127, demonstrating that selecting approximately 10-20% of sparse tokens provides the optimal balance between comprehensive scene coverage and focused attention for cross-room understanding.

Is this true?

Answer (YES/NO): YES